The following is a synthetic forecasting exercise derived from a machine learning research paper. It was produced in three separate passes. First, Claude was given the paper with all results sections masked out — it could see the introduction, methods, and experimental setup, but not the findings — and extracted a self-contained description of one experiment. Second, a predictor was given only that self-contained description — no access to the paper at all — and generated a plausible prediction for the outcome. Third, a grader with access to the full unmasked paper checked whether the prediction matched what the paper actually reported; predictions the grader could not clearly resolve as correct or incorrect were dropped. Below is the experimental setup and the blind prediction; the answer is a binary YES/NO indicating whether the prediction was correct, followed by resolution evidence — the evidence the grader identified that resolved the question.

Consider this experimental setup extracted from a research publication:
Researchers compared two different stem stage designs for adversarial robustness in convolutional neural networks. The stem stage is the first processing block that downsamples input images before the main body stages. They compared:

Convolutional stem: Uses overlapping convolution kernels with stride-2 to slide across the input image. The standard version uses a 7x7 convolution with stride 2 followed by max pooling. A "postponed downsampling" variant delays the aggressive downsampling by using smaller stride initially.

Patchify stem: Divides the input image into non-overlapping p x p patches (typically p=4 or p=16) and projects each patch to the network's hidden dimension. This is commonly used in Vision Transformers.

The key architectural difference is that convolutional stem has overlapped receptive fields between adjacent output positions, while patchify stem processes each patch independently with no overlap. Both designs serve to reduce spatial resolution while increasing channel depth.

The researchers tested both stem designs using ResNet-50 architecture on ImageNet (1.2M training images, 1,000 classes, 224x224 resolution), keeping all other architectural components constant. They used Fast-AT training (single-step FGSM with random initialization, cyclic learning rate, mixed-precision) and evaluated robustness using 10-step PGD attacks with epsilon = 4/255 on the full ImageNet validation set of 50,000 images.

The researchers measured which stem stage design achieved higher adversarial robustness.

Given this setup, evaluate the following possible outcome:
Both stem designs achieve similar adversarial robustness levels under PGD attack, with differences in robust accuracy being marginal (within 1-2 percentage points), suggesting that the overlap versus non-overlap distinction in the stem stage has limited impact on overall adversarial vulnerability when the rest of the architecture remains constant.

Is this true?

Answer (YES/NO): NO